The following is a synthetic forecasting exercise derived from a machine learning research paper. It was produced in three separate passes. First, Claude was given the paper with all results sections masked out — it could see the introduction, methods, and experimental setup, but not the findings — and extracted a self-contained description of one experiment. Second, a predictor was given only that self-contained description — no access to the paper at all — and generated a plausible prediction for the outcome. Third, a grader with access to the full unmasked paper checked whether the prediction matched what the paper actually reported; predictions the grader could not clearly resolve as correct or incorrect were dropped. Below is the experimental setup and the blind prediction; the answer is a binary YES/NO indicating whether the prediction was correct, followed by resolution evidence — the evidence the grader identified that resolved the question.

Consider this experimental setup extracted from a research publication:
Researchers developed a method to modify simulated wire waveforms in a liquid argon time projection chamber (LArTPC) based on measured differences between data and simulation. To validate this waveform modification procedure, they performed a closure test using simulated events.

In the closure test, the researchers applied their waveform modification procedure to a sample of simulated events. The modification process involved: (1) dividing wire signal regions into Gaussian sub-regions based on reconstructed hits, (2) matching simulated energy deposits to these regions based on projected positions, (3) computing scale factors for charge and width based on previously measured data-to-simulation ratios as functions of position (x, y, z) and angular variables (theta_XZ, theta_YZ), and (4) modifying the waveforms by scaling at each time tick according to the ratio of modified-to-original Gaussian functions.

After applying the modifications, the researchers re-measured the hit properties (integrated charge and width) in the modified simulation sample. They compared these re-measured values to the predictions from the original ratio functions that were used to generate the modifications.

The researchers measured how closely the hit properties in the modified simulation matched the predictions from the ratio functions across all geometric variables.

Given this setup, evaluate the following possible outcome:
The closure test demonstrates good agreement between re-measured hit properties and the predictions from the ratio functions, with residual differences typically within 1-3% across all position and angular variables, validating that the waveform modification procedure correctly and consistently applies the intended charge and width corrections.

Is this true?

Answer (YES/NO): YES